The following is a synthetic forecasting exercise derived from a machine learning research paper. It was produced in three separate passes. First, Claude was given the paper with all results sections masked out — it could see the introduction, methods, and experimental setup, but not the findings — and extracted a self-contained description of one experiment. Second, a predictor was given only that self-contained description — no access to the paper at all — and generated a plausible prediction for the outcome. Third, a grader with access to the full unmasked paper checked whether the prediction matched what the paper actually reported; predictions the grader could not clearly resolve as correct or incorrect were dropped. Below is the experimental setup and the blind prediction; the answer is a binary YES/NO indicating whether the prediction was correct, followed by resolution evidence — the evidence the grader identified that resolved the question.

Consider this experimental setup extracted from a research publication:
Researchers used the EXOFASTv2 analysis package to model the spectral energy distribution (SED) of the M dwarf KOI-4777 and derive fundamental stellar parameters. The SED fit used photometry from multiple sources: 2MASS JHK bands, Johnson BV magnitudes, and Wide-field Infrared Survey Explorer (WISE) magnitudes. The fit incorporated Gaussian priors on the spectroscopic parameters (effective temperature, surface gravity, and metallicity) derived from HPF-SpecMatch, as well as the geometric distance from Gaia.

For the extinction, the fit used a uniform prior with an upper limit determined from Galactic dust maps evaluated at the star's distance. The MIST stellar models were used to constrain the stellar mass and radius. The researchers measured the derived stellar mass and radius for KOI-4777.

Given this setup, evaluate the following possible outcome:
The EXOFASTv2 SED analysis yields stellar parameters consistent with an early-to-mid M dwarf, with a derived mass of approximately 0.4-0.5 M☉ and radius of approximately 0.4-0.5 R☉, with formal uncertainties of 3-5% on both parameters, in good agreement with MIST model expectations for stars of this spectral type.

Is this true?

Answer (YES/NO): NO